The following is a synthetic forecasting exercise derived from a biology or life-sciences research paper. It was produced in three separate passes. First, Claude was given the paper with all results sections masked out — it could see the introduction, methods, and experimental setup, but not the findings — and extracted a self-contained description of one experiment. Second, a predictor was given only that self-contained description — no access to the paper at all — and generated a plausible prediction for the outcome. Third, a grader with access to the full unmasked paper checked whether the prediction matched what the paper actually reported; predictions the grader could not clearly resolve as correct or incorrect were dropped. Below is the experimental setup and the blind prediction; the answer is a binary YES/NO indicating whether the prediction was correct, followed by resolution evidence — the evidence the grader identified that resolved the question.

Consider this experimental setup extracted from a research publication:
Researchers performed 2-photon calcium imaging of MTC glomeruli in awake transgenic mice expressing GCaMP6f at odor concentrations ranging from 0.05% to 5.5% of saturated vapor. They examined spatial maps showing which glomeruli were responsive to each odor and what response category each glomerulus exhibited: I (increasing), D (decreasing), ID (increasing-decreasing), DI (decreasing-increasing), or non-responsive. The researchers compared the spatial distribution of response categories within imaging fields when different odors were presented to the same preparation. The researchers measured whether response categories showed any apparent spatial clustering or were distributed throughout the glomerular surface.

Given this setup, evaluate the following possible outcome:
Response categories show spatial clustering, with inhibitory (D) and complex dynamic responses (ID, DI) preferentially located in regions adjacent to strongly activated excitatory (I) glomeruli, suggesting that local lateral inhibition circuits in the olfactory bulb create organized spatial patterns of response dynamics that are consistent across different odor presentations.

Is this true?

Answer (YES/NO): NO